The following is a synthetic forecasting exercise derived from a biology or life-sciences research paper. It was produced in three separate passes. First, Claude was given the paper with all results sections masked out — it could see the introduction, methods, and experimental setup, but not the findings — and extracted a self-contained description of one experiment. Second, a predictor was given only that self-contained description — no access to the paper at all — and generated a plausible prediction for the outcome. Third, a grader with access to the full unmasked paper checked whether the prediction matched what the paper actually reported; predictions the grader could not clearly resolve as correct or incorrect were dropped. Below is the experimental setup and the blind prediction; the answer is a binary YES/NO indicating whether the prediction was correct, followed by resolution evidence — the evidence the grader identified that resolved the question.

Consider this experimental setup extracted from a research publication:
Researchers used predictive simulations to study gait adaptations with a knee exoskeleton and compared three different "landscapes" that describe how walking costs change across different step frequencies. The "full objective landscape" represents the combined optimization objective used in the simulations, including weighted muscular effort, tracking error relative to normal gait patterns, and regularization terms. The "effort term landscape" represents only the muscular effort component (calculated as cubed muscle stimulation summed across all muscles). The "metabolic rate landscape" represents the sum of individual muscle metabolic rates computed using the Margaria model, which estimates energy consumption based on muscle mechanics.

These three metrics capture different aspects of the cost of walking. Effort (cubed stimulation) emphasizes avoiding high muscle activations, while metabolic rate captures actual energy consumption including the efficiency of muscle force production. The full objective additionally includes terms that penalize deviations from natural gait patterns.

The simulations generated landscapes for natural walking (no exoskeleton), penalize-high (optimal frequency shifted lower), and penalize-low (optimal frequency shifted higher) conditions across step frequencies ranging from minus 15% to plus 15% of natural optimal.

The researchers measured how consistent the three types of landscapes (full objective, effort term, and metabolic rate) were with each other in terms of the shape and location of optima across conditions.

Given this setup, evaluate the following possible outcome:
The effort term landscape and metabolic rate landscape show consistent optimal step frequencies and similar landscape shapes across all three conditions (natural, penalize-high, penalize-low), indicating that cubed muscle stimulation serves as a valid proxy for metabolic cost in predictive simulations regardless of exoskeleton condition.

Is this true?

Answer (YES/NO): YES